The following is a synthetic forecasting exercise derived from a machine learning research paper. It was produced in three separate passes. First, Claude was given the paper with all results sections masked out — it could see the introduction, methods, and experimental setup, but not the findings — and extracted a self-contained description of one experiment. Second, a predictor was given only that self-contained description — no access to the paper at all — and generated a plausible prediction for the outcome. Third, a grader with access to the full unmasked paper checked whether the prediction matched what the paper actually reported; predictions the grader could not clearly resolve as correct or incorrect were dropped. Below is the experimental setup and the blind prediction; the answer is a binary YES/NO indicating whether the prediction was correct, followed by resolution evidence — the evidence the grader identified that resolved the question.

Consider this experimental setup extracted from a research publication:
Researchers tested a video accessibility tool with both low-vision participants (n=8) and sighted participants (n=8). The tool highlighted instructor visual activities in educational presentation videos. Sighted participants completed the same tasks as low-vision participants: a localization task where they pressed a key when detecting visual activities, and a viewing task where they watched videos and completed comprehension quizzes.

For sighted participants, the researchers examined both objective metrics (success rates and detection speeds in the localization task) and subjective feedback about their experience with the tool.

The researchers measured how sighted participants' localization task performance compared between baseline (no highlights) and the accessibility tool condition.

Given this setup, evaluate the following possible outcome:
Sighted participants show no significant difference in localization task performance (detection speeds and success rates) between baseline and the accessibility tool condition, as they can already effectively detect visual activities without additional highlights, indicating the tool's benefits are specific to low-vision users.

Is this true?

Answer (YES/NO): YES